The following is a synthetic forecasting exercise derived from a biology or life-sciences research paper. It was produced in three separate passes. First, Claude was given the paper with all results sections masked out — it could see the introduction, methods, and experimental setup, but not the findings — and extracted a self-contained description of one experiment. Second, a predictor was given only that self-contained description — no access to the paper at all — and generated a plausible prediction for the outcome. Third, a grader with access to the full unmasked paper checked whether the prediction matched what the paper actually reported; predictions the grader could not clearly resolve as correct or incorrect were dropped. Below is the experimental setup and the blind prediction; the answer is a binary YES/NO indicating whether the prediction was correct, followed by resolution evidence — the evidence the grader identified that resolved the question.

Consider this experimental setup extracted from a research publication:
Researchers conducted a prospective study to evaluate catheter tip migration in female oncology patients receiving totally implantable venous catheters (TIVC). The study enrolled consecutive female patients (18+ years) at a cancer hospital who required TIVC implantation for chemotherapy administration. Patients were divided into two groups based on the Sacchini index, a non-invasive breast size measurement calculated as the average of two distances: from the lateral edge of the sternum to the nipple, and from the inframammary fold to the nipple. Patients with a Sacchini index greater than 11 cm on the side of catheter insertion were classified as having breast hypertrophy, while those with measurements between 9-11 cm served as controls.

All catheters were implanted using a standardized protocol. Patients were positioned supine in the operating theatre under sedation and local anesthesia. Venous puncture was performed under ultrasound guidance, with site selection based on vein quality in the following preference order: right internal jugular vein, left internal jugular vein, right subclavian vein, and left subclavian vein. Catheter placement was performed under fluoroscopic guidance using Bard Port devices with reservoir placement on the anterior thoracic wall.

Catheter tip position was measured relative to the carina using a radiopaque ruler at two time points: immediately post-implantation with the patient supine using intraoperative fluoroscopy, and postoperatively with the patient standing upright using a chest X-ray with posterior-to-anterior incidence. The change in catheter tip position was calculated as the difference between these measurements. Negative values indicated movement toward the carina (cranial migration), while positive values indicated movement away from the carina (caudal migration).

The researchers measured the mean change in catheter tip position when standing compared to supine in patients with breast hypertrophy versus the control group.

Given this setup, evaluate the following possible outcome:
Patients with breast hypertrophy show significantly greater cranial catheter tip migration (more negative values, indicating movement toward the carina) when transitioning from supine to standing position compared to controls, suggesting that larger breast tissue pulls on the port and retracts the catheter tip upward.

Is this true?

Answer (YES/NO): NO